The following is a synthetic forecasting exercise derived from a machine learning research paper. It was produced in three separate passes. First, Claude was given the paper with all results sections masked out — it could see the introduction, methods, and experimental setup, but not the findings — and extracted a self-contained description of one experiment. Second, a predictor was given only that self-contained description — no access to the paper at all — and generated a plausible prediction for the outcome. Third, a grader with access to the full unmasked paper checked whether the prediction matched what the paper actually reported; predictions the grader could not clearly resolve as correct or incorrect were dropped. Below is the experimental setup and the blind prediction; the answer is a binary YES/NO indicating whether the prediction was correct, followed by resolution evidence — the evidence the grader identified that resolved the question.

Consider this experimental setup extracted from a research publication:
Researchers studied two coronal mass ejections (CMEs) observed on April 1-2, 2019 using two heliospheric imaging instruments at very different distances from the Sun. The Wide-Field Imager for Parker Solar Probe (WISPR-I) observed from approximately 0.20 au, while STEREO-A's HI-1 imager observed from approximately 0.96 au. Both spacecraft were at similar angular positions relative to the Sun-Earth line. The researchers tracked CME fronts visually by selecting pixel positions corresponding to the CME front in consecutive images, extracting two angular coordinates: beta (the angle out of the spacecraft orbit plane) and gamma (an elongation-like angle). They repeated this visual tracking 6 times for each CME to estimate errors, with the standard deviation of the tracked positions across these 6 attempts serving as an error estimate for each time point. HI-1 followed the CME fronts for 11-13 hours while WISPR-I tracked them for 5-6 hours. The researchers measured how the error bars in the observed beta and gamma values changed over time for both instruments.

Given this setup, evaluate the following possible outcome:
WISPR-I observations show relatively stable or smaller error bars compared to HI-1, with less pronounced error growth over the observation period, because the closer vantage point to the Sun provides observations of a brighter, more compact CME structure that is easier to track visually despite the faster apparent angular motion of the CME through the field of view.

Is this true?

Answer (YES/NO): NO